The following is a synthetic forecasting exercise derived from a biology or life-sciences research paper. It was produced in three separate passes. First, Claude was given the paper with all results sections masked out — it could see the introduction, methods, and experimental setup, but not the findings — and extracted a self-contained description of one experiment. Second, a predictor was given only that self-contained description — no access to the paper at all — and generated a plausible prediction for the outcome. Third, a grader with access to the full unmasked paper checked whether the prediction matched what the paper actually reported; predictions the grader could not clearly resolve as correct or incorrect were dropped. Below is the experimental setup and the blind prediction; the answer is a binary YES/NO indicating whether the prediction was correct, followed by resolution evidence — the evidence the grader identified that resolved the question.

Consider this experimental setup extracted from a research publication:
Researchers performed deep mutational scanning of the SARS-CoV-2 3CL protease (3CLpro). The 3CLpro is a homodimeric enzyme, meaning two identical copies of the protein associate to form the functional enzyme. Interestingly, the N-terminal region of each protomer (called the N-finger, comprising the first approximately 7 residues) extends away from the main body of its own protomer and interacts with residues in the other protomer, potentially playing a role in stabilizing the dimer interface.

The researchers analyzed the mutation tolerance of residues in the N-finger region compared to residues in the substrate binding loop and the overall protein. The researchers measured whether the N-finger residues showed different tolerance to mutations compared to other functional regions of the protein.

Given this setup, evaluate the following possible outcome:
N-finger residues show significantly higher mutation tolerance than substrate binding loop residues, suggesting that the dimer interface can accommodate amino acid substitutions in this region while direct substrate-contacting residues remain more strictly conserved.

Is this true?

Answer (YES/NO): NO